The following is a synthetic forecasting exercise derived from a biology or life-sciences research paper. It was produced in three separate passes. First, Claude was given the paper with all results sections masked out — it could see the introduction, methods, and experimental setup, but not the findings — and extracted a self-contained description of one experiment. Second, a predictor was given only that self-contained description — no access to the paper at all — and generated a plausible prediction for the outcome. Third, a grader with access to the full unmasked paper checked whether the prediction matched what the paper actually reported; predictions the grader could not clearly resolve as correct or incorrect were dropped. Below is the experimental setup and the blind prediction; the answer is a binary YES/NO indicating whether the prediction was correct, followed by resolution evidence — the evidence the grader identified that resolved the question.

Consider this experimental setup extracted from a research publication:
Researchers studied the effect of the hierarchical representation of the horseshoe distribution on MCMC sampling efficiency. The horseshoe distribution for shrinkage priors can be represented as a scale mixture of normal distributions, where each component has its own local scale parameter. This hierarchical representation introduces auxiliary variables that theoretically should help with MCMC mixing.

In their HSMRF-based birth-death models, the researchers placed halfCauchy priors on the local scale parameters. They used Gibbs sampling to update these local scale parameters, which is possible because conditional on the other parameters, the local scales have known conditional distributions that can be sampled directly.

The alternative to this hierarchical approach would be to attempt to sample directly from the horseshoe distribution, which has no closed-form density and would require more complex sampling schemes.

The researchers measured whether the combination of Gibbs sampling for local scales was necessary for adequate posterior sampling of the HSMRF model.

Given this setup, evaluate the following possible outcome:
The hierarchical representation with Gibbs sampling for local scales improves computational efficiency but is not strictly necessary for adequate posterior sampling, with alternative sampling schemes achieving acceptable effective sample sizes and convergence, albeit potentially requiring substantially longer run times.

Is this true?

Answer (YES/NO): NO